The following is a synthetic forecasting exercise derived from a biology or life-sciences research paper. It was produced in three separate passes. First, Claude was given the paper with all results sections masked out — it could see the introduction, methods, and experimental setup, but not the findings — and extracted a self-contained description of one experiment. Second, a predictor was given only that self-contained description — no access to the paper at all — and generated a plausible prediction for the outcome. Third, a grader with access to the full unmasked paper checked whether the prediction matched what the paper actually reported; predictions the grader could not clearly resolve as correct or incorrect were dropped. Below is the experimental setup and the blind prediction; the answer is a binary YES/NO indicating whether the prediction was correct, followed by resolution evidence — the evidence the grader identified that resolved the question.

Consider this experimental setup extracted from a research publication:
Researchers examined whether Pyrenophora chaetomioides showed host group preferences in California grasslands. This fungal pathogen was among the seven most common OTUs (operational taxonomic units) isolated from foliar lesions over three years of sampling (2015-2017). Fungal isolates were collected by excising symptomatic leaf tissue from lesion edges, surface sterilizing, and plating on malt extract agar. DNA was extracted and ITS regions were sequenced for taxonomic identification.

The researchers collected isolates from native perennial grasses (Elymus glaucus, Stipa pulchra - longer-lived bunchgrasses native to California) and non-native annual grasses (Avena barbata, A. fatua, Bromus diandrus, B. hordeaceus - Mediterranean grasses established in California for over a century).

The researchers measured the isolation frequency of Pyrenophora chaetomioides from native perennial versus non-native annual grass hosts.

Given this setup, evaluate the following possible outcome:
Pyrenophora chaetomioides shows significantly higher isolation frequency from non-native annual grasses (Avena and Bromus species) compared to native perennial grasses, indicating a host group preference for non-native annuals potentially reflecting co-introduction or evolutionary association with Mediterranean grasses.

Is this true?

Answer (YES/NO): YES